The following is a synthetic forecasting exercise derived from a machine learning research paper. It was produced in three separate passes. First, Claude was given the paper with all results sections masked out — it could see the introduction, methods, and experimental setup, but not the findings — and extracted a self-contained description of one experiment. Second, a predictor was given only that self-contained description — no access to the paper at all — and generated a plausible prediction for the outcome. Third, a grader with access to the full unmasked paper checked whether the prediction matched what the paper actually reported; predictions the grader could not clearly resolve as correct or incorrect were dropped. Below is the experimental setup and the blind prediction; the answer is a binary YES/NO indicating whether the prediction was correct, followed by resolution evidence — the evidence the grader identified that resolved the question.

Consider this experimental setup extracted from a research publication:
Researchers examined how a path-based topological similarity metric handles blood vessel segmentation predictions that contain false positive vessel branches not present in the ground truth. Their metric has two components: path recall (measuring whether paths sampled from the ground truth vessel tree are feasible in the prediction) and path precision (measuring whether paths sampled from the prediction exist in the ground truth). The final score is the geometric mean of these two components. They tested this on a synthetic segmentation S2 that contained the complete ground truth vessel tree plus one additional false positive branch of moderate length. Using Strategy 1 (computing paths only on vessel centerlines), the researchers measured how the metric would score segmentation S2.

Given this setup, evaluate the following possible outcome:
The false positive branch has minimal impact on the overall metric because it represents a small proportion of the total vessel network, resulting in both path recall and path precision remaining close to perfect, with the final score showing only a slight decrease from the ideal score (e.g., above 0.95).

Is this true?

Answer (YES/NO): YES